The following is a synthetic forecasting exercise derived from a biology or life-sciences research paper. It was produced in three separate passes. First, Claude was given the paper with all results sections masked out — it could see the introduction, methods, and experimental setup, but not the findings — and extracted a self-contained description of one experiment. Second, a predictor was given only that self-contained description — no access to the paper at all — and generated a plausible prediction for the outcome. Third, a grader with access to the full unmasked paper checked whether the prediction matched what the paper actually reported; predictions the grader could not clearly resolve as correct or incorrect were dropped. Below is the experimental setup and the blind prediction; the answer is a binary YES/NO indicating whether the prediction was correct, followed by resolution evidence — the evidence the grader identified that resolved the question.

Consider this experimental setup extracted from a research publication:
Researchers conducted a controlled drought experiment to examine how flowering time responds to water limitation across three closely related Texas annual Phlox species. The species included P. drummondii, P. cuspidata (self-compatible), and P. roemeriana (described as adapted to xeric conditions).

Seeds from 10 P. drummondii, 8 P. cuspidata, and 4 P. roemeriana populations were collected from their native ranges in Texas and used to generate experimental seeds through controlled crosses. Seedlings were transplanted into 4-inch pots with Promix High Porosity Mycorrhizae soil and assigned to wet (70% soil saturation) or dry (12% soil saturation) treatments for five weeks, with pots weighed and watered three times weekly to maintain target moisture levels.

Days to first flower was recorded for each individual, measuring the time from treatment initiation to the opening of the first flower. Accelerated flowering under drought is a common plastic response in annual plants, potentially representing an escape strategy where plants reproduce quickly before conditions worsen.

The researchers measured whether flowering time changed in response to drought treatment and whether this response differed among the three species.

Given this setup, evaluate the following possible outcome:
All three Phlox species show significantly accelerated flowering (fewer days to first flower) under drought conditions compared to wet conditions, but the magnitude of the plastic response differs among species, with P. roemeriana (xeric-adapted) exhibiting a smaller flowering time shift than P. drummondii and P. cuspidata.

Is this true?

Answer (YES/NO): NO